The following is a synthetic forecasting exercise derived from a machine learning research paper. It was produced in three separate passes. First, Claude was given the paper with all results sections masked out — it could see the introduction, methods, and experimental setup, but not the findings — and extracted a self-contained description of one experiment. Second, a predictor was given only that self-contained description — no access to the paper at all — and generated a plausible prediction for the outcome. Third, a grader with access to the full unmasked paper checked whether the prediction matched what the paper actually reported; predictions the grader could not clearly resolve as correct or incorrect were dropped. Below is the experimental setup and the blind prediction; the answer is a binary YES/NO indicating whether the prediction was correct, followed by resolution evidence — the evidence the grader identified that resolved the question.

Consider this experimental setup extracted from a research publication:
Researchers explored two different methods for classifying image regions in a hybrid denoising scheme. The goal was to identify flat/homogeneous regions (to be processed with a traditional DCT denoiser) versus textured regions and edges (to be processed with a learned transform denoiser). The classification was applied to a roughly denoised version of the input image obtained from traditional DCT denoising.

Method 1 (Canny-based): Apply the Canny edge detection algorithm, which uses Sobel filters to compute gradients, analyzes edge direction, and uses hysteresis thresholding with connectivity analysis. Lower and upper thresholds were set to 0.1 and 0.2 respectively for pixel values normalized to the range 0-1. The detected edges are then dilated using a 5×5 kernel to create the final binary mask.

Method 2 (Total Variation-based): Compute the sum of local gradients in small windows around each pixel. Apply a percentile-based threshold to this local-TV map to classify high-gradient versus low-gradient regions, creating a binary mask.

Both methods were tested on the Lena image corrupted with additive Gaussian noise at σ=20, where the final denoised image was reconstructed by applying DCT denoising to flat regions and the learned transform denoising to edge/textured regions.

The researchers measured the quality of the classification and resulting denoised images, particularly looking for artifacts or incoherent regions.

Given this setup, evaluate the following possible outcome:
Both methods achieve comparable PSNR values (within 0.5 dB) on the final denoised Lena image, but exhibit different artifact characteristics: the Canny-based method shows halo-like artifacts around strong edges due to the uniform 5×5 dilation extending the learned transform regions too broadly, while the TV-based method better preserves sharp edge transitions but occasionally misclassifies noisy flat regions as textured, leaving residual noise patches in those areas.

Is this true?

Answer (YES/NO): NO